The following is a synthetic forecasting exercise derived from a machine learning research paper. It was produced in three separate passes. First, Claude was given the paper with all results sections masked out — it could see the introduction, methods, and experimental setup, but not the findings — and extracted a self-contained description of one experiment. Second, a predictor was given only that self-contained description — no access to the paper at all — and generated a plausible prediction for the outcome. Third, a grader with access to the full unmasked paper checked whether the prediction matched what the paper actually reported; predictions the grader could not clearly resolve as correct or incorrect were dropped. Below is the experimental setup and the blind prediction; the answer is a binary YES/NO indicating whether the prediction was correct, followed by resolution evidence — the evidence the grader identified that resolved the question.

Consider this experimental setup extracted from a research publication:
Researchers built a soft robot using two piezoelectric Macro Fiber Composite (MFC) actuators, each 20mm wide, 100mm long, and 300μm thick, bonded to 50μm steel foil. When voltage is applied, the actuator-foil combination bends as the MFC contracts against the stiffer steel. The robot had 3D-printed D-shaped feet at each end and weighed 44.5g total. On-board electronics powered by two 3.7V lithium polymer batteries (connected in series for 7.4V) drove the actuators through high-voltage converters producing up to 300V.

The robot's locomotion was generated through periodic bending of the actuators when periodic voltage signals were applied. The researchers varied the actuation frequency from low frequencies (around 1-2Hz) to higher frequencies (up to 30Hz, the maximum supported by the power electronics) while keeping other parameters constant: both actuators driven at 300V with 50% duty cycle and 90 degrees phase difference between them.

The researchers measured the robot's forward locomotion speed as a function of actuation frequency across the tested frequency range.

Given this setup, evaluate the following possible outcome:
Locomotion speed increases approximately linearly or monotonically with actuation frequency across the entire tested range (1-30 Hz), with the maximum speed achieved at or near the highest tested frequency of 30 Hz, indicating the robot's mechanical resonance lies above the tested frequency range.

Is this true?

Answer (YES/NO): NO